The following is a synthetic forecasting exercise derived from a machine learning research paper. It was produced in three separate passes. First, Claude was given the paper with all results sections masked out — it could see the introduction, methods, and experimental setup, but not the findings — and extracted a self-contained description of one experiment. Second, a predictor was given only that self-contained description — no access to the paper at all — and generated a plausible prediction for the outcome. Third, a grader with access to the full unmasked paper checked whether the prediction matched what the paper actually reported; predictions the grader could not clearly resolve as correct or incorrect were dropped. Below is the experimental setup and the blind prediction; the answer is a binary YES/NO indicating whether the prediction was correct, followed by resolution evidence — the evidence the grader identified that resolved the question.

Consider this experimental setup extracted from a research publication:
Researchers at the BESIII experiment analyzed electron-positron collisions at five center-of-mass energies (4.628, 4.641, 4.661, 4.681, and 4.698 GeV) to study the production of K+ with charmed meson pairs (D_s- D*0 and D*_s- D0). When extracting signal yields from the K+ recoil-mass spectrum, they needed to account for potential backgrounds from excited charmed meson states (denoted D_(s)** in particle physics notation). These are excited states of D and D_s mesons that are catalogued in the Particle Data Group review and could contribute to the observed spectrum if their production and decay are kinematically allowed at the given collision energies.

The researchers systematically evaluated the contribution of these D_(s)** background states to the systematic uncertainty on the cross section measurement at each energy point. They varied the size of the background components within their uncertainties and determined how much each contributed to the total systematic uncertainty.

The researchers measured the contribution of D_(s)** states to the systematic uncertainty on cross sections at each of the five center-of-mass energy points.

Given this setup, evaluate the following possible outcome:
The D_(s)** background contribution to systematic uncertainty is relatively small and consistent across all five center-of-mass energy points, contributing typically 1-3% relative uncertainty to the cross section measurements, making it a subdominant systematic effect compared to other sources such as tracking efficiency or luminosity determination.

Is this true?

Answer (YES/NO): NO